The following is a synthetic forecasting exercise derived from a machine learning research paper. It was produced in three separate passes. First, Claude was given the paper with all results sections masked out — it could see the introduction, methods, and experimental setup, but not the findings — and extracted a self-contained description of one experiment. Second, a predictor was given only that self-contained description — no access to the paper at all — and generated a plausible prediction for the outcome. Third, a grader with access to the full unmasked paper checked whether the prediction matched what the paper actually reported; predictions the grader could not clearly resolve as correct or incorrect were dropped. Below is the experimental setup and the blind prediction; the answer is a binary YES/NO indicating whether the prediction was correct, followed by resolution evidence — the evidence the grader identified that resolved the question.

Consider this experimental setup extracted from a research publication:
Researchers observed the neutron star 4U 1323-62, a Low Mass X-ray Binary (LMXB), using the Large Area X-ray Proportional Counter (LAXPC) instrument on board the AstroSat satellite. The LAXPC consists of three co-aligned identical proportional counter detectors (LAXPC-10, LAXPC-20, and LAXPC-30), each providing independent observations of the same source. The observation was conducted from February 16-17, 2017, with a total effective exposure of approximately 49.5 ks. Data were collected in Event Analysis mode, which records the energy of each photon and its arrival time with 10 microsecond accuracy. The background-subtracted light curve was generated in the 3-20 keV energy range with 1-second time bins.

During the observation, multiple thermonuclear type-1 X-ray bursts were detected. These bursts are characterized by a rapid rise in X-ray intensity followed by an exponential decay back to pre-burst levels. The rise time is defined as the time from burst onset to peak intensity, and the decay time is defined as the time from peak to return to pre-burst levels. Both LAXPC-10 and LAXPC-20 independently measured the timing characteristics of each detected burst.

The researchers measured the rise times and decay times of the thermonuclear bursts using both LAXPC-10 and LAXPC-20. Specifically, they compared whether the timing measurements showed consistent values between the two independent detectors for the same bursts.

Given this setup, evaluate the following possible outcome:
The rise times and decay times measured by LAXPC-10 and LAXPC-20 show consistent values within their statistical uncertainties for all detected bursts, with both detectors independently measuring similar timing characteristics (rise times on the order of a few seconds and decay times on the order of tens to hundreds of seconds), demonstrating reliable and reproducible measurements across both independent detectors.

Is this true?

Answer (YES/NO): YES